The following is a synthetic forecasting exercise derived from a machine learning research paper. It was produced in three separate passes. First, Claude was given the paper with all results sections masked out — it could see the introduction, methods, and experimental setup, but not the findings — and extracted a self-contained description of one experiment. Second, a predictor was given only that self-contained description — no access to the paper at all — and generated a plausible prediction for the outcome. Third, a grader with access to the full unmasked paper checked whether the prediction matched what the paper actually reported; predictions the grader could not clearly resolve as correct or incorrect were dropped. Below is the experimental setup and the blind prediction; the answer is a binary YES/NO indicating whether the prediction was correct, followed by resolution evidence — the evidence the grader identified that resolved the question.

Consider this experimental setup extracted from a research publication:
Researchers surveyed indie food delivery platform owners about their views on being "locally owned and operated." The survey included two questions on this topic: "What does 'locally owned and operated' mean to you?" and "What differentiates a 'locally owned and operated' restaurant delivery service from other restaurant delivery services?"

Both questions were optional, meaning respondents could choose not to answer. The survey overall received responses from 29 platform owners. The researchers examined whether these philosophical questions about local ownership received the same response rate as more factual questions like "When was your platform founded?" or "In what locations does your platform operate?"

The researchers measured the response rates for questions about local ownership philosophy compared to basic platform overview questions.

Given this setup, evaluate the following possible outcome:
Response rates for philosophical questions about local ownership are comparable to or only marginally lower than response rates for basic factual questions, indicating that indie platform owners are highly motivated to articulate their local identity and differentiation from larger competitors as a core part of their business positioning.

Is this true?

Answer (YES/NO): NO